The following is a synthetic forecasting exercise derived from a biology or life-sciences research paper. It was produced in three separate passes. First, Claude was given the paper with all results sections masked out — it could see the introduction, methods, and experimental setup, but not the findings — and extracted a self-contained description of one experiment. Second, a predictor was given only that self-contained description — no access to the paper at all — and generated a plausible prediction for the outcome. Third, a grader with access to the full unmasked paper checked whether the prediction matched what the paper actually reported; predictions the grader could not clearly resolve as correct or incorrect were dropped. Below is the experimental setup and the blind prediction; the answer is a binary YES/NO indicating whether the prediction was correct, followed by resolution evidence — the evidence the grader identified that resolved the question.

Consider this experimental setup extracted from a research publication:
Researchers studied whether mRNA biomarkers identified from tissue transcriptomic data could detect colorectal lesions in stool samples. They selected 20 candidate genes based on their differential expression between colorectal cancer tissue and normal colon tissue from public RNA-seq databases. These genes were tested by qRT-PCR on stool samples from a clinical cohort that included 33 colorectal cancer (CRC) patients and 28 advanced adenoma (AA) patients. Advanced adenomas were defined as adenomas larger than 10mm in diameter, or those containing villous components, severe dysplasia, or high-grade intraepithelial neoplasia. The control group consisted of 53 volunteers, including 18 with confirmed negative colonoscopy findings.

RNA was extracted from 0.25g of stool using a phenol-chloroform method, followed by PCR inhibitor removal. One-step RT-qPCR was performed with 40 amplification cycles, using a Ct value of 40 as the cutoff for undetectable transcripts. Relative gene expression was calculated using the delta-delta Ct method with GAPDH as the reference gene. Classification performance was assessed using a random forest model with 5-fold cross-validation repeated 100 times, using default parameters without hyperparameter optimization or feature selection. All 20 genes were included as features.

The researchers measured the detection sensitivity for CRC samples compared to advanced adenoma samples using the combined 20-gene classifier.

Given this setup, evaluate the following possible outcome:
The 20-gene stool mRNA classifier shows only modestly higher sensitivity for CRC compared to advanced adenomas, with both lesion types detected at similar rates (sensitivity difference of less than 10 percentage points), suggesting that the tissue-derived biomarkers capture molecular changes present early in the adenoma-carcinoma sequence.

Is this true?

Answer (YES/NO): NO